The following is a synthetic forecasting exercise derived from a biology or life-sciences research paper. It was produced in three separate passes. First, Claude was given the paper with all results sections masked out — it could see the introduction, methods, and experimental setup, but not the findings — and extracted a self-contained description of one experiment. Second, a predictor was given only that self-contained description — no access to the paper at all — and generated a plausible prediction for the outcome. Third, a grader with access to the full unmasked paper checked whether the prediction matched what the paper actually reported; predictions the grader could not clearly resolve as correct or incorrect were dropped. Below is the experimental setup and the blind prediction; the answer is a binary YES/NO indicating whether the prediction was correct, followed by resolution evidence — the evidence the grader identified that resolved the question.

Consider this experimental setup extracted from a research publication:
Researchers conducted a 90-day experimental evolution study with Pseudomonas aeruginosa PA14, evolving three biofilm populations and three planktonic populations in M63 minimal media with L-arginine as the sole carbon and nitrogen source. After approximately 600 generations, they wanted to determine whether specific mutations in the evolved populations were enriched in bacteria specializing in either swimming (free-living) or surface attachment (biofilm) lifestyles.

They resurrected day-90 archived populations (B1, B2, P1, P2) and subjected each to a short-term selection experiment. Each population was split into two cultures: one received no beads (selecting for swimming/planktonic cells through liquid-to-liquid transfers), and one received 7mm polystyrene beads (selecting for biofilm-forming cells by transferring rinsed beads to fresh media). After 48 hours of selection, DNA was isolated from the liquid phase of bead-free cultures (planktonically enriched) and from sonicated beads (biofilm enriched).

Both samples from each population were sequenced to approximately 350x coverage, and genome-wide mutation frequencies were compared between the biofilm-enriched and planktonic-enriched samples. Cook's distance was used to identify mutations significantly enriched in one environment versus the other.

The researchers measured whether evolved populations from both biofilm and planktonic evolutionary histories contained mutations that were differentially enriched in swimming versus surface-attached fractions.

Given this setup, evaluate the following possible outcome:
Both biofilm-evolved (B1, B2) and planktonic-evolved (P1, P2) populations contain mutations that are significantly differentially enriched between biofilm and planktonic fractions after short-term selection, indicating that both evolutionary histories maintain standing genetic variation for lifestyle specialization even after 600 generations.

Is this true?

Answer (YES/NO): YES